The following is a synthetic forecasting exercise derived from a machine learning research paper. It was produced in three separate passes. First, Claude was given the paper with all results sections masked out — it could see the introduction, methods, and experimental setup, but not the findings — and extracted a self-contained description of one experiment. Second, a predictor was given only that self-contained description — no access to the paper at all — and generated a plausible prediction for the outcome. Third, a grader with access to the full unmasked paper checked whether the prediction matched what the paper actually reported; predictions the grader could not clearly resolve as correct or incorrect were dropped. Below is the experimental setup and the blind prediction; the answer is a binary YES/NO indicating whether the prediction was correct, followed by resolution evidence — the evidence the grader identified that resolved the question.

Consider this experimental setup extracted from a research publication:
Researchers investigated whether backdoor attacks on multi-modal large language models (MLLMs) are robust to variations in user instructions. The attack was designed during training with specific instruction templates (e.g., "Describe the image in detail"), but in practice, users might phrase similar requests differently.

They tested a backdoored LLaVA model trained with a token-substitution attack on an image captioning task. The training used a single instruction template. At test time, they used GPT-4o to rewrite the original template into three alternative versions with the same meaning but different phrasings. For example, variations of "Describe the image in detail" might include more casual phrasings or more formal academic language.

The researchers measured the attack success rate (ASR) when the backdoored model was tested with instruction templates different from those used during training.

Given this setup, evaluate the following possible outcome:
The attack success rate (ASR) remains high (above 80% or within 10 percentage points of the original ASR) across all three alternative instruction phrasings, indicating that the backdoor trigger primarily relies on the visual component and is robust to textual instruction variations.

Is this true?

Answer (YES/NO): YES